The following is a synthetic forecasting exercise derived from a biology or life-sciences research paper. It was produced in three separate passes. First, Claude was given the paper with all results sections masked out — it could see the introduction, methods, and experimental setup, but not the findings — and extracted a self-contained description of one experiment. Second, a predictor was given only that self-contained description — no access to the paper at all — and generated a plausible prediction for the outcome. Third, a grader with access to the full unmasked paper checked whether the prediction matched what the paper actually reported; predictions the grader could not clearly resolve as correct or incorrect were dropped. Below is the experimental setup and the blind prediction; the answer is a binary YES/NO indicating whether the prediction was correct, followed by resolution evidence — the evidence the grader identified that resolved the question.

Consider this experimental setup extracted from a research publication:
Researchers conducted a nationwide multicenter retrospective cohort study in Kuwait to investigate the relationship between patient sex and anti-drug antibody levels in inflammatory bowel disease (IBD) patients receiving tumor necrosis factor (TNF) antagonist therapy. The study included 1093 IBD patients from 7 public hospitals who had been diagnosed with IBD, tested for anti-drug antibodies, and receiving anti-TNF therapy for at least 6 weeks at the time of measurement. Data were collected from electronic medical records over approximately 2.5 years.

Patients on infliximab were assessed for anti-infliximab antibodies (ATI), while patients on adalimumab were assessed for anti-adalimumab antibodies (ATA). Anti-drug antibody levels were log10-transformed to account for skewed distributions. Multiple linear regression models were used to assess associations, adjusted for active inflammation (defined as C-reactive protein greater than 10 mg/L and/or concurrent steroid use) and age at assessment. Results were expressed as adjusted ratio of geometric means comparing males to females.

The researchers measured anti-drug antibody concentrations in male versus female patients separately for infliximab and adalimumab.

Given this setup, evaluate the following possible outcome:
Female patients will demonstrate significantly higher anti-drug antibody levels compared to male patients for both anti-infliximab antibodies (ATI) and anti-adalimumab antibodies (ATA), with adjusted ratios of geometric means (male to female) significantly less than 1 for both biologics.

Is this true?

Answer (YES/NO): NO